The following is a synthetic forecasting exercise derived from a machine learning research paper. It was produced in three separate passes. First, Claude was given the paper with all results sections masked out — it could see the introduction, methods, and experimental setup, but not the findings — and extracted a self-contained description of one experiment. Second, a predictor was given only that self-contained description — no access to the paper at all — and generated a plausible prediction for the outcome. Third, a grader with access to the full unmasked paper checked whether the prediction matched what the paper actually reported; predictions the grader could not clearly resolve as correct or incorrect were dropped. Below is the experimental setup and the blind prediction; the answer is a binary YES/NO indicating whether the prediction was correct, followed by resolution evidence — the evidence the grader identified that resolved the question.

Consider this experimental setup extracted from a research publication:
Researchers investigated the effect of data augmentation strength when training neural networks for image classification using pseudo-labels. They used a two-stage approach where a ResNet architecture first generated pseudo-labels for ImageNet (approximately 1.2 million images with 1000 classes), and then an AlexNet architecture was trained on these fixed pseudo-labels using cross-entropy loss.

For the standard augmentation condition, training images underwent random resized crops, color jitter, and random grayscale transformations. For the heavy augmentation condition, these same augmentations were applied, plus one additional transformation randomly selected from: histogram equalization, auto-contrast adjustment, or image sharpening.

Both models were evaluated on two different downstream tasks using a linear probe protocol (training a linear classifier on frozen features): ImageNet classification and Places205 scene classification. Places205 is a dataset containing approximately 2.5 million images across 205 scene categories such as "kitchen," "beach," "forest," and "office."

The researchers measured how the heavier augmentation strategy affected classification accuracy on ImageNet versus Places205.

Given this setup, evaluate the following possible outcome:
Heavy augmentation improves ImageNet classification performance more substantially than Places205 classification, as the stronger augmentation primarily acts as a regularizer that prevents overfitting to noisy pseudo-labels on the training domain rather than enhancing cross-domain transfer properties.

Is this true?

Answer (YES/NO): NO